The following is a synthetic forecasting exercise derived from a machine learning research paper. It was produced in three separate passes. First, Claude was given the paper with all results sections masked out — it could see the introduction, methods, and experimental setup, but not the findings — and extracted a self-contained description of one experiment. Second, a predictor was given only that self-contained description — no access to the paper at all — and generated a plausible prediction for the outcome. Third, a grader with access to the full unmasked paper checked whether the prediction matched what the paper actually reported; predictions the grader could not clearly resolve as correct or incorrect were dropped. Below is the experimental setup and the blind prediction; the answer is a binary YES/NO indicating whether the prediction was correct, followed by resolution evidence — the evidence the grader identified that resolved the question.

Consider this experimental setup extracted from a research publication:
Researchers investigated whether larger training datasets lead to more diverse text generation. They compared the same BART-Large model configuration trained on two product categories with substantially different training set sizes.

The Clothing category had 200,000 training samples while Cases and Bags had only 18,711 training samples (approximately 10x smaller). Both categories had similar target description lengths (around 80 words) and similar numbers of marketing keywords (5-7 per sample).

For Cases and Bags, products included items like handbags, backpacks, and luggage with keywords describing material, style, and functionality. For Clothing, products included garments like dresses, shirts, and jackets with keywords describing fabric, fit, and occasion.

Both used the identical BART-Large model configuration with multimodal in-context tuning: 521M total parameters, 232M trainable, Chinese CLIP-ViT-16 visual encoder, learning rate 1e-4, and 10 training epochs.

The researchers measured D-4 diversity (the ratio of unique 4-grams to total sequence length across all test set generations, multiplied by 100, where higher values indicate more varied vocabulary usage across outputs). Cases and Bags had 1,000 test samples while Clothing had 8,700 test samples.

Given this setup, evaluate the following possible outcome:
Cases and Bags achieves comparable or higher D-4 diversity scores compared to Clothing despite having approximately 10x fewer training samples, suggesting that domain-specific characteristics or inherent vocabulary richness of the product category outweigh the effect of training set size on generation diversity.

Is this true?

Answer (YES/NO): YES